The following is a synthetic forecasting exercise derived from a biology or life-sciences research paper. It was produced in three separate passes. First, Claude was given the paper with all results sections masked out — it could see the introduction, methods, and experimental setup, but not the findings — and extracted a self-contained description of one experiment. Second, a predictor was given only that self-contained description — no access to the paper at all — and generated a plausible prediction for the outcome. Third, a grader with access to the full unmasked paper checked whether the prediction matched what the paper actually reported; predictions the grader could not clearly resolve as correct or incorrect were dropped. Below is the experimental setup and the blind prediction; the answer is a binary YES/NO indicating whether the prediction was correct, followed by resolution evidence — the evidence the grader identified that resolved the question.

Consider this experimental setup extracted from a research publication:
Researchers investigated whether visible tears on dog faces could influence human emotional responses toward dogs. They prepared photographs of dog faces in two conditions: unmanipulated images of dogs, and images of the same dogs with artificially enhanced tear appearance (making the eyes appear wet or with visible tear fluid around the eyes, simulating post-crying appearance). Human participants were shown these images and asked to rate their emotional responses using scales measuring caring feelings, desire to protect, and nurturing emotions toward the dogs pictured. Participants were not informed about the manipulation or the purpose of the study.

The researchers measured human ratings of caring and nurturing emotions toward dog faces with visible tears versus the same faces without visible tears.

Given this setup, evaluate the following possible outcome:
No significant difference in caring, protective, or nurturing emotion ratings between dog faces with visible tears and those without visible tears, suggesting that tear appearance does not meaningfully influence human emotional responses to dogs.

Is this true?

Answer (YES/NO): NO